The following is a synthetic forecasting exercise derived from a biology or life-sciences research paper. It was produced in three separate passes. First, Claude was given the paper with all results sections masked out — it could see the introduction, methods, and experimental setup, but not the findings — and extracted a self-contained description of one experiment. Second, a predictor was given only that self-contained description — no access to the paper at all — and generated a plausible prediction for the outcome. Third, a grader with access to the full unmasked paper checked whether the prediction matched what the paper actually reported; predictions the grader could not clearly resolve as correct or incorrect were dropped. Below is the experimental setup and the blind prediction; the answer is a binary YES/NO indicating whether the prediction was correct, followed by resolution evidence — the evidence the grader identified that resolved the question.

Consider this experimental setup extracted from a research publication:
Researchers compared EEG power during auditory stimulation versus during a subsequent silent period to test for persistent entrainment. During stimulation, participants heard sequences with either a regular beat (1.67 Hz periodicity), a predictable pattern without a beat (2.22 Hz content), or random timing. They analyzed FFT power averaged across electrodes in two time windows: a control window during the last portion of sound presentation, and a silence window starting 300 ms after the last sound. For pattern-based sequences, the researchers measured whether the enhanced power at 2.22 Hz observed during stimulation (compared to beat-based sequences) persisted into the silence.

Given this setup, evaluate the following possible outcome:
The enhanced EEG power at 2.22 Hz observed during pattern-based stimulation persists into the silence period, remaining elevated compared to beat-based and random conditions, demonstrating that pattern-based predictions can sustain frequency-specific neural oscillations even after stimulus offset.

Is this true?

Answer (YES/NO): NO